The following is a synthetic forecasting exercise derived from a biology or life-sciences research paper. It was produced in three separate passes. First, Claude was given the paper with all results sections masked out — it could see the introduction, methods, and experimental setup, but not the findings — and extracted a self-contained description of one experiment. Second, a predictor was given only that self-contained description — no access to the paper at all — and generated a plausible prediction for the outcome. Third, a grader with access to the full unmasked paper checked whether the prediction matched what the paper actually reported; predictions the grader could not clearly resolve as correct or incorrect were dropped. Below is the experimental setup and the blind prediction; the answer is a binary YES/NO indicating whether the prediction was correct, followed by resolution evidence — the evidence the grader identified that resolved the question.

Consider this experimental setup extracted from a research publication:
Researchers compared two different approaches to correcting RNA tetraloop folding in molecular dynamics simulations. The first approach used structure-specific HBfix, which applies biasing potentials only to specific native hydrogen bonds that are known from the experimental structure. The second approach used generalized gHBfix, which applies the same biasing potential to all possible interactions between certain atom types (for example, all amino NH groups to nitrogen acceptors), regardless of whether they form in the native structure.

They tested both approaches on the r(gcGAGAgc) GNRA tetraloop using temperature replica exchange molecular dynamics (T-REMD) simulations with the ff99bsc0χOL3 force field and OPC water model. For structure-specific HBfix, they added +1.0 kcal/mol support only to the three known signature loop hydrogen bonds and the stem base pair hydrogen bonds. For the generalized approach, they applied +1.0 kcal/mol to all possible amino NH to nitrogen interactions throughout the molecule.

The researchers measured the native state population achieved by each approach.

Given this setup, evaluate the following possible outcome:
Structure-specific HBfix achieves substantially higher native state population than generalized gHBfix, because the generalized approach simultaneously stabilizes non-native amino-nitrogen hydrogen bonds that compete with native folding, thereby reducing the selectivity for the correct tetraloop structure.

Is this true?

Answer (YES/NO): NO